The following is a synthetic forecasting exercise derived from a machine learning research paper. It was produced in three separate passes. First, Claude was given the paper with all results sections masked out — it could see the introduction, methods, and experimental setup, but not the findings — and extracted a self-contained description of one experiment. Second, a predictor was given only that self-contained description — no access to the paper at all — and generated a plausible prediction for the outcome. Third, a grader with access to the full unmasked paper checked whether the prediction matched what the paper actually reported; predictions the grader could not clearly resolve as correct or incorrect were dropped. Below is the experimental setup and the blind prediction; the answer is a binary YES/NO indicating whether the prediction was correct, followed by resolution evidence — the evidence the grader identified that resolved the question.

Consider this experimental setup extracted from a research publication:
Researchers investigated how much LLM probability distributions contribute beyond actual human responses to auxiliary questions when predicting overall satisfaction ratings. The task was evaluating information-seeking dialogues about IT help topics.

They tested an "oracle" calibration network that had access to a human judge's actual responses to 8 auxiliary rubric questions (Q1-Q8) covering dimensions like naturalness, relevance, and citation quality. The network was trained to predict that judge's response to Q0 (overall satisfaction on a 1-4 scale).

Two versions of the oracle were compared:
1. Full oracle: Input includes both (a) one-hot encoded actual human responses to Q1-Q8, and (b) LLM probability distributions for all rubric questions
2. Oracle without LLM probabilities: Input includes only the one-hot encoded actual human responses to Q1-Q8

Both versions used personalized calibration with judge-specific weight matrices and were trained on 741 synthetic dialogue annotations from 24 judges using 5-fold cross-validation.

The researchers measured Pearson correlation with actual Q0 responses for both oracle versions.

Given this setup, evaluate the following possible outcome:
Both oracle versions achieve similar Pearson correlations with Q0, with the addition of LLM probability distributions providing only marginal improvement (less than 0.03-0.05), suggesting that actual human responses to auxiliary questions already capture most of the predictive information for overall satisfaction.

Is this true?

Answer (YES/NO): NO